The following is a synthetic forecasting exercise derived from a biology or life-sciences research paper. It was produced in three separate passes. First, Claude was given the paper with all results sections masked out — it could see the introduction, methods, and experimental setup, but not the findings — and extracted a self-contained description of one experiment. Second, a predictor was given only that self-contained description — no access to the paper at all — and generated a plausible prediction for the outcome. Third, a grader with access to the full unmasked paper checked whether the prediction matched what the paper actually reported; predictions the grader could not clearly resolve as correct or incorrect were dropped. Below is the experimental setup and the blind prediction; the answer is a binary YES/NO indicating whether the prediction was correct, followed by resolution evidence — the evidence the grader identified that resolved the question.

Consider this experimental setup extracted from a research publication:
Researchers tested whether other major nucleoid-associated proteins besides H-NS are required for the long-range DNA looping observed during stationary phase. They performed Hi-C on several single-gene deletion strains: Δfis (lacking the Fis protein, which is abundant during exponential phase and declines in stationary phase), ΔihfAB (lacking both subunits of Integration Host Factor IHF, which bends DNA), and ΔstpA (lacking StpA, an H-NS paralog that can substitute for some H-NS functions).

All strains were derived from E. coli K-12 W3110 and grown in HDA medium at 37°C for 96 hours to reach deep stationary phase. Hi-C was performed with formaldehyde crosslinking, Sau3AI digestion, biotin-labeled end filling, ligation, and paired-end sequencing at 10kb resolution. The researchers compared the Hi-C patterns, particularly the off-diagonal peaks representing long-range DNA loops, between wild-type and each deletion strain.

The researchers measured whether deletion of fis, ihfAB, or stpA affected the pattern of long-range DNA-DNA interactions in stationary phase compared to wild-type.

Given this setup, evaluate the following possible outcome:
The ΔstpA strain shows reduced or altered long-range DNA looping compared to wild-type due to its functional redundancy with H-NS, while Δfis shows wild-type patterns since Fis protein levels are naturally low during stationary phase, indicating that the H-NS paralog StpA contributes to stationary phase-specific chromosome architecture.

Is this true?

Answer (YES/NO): NO